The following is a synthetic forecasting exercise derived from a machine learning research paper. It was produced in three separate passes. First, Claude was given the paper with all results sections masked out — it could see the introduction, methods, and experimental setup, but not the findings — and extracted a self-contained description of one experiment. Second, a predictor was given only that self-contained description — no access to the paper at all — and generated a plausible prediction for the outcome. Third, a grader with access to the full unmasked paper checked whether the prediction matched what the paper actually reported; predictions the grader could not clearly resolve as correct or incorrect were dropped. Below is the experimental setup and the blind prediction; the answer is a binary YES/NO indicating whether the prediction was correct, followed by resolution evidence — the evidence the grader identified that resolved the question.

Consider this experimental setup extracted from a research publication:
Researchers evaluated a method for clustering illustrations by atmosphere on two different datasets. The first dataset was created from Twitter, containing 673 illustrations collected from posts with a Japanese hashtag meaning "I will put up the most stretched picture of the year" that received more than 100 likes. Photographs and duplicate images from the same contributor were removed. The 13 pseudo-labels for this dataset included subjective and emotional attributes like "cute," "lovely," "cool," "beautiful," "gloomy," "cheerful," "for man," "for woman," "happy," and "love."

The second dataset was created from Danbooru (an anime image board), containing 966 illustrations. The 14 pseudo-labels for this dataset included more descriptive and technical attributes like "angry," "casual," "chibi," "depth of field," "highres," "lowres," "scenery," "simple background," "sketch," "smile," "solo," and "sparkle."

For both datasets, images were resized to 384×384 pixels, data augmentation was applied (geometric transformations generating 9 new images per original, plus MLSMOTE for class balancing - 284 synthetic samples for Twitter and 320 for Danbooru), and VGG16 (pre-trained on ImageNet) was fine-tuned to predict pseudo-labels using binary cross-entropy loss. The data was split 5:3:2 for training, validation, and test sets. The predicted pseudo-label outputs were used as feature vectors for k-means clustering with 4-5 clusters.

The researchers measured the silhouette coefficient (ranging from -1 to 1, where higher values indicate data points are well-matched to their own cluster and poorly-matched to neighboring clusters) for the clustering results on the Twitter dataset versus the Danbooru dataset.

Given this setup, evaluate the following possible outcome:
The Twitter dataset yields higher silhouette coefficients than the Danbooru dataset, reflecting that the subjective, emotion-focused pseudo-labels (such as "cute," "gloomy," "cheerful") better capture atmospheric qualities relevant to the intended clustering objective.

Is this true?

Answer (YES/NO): NO